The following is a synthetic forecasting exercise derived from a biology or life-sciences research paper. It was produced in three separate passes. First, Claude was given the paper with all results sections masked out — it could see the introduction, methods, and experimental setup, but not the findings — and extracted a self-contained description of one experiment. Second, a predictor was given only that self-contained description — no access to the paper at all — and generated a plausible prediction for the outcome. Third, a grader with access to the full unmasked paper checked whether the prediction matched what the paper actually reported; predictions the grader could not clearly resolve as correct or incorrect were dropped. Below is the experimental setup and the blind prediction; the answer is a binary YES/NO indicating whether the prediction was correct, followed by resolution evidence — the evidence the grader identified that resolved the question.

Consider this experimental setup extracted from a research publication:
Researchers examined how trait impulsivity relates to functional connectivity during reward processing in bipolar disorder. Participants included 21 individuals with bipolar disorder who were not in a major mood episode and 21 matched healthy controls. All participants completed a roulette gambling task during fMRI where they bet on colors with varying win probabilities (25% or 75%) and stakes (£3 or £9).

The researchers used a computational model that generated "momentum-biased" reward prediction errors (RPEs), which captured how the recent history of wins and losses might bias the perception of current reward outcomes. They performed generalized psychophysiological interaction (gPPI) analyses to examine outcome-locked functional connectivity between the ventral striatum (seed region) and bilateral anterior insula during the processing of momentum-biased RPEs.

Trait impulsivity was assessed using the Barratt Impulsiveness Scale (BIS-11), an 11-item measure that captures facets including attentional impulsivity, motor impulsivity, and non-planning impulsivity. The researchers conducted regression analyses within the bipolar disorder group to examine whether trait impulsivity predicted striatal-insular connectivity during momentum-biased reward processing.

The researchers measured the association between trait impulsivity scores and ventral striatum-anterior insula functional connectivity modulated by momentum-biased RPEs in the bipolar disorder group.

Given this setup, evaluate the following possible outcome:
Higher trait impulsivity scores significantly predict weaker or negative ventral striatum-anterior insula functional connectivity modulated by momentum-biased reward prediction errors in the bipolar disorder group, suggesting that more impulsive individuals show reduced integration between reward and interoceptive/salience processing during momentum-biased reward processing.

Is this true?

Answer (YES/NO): NO